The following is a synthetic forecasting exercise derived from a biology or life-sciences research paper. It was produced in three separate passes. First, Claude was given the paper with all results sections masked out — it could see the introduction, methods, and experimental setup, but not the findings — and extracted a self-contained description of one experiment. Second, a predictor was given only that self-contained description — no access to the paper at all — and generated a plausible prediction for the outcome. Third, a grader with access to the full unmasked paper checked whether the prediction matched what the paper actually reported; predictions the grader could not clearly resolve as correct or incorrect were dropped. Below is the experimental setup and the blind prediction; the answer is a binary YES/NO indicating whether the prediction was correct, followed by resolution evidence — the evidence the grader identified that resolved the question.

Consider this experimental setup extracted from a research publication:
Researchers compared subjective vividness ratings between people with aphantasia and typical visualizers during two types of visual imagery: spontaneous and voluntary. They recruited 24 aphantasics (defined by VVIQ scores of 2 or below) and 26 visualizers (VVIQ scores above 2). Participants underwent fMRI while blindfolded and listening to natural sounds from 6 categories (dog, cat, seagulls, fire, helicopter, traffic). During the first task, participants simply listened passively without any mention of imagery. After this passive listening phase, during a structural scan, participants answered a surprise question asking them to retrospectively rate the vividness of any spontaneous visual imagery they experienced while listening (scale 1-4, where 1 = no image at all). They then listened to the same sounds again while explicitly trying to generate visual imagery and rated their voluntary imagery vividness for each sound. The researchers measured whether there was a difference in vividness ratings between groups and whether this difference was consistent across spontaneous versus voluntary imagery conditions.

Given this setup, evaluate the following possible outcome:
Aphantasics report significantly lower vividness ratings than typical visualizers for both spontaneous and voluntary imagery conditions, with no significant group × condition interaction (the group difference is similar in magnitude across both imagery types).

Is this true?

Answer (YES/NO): YES